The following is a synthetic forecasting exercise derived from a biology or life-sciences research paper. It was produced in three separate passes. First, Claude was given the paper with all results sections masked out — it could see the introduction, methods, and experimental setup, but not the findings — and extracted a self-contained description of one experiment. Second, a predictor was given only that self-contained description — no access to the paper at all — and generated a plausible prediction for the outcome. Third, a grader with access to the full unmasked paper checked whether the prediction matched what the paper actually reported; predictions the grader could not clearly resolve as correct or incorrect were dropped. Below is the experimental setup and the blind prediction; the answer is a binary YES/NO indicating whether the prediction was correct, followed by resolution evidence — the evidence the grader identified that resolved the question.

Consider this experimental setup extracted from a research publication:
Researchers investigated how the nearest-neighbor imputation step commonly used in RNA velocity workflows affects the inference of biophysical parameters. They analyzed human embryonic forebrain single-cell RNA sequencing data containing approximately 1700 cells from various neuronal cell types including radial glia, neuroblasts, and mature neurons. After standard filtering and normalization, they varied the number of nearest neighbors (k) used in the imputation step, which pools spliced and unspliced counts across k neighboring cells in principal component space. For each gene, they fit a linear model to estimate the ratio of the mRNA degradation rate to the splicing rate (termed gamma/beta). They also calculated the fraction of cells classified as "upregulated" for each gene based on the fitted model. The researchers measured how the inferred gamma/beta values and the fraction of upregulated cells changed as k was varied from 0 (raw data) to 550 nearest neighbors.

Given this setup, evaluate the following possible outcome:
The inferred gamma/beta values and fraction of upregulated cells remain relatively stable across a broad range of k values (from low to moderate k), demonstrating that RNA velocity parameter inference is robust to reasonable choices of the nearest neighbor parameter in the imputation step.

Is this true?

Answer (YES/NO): NO